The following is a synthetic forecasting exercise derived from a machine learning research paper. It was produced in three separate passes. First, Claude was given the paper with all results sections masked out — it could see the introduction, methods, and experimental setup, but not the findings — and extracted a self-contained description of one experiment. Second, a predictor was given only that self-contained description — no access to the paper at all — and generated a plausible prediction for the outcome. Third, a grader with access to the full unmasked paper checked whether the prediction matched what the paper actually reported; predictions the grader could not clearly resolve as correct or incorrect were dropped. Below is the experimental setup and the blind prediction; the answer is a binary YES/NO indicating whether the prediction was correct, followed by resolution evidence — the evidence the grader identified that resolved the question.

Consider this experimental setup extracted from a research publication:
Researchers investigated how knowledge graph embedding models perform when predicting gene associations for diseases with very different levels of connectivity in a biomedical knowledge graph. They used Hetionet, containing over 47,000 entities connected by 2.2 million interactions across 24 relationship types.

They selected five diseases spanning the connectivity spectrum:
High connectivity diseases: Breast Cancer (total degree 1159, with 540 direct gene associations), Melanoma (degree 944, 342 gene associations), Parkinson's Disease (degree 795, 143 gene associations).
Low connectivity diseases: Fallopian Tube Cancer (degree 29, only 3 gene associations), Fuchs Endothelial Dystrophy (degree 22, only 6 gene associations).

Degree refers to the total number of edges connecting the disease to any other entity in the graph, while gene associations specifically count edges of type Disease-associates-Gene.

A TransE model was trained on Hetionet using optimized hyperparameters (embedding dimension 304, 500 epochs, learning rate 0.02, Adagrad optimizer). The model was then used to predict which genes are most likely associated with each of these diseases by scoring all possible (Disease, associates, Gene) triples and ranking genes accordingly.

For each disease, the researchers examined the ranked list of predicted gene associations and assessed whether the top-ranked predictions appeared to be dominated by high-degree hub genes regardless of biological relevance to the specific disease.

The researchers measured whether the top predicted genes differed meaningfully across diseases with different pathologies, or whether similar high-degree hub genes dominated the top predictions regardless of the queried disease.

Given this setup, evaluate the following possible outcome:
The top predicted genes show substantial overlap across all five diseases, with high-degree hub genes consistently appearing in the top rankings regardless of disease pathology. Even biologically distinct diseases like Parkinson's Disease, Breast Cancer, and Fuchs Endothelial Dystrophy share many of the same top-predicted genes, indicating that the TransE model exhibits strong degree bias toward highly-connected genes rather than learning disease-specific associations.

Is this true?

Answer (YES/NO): YES